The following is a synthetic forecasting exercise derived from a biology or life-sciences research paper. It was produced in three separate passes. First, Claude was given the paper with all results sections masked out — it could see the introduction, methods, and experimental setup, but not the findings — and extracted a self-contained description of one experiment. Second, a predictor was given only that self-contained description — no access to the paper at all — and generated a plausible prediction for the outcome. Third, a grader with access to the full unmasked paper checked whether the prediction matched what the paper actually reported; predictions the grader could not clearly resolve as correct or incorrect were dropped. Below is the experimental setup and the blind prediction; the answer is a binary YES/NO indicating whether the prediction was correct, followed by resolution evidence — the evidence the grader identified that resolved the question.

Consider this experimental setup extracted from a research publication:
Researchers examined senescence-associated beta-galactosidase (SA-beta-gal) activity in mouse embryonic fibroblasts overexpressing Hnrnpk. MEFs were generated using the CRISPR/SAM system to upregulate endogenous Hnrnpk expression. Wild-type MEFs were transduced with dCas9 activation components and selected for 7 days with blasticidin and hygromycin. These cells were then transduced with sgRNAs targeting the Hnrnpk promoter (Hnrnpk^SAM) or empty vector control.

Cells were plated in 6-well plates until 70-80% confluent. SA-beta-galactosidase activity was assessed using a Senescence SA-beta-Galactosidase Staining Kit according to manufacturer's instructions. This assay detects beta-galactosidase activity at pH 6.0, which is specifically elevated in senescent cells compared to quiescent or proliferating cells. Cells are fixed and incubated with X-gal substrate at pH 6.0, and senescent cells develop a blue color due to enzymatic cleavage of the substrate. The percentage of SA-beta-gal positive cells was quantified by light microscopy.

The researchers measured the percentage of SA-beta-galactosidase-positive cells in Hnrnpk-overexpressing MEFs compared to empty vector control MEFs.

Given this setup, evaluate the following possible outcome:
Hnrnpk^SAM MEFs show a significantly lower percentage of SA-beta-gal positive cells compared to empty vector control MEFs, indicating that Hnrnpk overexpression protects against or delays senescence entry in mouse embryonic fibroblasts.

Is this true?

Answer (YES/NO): NO